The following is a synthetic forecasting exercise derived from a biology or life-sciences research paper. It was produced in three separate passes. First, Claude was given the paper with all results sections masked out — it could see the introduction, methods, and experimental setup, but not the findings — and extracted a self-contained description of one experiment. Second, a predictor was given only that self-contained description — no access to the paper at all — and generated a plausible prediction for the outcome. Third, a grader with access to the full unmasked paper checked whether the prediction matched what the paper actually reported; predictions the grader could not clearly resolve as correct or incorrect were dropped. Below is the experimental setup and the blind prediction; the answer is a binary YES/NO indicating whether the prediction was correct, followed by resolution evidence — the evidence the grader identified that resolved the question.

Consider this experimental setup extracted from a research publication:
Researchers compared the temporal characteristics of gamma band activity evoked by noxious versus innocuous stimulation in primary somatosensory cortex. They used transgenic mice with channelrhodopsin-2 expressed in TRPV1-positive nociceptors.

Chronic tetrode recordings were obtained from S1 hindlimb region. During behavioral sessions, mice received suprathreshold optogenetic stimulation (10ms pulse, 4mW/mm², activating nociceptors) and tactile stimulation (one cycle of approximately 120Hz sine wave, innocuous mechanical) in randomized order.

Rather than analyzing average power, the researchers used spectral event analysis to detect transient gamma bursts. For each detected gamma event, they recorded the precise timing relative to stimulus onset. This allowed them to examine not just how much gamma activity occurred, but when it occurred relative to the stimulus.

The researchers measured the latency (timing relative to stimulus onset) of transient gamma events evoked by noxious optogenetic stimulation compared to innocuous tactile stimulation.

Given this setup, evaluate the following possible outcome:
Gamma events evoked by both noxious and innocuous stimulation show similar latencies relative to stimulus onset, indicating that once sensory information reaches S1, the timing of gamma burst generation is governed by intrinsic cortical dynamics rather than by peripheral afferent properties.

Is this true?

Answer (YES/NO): NO